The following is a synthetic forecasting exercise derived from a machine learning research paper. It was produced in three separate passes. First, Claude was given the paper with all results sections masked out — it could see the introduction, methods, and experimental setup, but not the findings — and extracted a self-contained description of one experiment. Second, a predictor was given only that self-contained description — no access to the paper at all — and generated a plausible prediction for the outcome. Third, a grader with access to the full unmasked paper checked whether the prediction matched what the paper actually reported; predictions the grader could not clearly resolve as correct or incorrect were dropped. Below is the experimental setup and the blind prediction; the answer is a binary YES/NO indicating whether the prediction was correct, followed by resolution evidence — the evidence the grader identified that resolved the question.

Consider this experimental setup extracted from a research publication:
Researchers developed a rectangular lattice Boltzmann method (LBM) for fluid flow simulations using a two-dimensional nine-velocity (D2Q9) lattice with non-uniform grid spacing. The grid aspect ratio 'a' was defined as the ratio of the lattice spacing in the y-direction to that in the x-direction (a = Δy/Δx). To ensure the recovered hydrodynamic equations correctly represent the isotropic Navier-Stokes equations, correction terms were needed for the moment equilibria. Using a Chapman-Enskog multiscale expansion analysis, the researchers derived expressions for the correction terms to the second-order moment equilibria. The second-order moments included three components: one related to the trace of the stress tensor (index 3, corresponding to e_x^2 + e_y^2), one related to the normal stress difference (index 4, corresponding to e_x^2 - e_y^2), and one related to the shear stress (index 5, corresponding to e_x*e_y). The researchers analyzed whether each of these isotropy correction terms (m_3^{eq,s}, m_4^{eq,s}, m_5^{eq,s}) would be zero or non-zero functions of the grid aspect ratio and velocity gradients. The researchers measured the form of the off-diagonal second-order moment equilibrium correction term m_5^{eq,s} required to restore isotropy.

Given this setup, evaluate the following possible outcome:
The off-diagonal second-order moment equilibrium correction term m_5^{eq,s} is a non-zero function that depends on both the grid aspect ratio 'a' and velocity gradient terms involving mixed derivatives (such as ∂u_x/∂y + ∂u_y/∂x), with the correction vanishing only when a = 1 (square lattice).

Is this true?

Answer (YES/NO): NO